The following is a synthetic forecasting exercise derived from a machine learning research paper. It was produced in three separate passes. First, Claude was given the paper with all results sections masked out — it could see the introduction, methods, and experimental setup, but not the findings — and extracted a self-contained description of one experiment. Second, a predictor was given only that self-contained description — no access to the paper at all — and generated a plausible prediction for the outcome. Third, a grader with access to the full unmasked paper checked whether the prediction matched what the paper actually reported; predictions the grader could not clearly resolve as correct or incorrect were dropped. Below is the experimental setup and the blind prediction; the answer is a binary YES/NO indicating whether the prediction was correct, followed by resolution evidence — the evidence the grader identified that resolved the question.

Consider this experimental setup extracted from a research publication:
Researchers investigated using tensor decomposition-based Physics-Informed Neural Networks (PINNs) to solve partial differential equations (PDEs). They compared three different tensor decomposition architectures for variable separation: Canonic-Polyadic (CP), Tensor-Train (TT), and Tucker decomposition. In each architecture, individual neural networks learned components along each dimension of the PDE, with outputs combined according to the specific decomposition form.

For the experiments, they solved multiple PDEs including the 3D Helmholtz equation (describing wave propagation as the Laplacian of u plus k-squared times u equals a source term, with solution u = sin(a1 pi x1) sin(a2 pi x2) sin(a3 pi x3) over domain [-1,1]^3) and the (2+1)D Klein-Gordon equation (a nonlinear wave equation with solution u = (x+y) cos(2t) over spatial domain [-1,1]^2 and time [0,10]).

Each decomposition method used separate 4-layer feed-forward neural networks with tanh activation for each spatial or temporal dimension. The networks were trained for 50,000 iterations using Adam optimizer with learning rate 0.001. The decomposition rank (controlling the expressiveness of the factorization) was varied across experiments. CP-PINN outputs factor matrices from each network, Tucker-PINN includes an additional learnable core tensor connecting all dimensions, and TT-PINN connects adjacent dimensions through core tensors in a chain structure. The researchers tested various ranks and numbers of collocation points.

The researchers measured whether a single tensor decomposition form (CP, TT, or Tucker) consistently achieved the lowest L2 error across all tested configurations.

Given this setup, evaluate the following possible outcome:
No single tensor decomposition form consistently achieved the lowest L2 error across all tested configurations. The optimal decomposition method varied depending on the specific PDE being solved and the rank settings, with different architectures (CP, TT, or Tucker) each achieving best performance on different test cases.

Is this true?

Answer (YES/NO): YES